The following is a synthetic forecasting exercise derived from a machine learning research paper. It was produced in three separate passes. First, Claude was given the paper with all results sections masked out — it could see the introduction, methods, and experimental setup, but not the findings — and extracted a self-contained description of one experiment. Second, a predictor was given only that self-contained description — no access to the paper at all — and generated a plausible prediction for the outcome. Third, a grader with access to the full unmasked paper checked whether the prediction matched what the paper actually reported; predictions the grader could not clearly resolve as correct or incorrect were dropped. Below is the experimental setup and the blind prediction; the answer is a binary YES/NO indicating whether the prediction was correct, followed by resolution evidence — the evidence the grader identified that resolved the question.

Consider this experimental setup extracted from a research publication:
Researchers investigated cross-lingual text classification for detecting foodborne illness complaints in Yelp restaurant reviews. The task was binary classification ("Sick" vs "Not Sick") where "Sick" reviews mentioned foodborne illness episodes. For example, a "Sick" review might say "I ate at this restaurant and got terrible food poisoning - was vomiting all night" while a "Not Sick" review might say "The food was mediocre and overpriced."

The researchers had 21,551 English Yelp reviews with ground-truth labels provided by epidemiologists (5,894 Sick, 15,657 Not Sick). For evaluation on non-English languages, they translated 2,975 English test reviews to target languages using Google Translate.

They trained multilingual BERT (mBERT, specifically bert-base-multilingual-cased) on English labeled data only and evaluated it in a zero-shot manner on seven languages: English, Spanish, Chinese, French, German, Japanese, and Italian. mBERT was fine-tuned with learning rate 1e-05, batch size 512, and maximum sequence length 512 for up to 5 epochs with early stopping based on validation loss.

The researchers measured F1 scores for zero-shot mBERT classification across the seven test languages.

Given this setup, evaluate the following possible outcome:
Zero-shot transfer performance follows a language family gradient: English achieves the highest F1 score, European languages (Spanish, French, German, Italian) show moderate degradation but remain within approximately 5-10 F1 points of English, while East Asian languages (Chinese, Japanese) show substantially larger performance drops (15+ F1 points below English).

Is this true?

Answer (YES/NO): NO